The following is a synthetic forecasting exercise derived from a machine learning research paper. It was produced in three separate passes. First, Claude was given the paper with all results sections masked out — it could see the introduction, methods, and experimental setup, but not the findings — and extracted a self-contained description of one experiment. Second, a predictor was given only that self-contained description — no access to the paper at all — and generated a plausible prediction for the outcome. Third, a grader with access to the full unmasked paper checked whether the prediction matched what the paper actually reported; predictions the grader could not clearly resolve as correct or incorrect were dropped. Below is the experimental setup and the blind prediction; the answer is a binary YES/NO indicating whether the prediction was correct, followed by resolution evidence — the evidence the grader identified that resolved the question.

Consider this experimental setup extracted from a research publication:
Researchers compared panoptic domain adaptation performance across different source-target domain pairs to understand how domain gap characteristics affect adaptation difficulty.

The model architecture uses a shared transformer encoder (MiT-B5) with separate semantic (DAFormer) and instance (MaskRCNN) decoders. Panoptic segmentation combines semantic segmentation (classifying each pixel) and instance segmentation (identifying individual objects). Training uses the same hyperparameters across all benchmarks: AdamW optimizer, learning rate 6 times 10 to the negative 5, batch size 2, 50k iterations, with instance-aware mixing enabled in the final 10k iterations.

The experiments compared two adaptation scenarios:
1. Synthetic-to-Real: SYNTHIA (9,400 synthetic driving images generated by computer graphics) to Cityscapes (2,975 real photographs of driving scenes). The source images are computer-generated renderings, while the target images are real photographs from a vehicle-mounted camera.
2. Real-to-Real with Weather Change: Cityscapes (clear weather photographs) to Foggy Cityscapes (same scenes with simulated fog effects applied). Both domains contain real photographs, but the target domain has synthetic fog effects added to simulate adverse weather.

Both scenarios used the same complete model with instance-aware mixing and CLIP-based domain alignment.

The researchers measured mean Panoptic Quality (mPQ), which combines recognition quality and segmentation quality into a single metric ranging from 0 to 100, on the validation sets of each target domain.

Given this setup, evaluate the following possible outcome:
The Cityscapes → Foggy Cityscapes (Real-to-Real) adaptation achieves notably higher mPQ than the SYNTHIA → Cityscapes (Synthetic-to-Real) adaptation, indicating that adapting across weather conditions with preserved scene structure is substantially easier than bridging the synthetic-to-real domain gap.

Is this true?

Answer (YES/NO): YES